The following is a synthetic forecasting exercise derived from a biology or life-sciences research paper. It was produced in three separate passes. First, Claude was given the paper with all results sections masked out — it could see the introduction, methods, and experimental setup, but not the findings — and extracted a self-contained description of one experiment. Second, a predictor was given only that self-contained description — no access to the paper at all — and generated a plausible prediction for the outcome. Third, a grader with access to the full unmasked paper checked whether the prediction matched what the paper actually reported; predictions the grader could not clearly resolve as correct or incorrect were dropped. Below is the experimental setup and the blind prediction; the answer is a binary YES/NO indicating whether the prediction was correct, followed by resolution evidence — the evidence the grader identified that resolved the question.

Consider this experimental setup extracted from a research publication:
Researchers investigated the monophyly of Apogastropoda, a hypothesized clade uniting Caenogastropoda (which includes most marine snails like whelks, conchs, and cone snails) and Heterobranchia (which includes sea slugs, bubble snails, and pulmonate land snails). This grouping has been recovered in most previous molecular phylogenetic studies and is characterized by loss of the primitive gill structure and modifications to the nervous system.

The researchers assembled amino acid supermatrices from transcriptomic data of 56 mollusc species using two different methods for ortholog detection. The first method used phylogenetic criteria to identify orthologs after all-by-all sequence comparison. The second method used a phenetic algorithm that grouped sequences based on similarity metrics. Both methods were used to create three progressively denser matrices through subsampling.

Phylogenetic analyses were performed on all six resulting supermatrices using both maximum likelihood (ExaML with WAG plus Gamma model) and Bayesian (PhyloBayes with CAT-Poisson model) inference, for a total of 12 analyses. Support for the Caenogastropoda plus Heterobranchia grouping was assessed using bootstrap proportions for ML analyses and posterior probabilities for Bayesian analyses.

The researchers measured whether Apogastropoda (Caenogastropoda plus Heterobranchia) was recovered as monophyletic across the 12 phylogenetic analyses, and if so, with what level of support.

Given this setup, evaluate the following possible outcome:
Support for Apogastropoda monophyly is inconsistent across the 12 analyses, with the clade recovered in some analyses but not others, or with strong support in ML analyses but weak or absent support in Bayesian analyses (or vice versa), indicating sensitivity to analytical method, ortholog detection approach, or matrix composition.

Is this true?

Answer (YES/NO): NO